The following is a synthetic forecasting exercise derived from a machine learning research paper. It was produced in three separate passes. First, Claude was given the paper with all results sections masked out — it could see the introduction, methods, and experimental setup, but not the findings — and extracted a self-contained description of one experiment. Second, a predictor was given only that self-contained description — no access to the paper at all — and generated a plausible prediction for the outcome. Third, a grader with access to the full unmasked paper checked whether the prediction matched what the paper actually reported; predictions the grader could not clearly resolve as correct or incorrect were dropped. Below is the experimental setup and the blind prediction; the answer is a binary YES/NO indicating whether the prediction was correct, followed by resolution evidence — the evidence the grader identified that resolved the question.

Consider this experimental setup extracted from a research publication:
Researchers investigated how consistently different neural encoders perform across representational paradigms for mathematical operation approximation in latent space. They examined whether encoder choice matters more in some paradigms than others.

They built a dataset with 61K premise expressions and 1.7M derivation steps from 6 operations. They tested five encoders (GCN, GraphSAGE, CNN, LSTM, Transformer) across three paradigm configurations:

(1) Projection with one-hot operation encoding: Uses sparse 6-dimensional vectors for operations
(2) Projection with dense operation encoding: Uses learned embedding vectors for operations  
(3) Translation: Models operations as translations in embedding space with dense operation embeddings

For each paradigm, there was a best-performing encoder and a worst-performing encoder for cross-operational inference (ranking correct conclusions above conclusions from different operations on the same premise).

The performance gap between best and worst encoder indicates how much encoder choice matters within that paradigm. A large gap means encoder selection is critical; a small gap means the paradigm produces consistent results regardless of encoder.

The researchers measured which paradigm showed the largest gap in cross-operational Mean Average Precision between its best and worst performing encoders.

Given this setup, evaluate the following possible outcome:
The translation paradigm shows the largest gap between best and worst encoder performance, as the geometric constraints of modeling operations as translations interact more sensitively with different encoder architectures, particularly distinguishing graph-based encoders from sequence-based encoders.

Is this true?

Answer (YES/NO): NO